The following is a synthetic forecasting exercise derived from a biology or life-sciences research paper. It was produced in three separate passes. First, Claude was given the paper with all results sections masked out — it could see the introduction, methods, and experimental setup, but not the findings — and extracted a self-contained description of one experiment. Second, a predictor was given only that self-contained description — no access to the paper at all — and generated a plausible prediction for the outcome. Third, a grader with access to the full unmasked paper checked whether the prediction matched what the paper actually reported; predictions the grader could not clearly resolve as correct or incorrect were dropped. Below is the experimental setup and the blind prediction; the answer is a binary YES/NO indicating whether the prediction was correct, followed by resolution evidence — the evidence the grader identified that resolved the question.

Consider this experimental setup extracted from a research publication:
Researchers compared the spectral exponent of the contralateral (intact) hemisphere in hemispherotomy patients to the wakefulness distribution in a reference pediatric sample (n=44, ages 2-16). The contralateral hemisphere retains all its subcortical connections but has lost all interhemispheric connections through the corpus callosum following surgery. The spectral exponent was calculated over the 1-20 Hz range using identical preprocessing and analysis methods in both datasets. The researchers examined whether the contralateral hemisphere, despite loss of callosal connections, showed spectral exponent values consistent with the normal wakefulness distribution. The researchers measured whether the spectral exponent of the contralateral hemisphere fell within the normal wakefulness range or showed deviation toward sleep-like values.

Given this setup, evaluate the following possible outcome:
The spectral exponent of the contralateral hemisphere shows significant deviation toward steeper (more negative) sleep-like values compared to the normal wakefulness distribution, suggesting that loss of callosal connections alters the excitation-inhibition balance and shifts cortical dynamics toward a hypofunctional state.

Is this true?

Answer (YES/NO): NO